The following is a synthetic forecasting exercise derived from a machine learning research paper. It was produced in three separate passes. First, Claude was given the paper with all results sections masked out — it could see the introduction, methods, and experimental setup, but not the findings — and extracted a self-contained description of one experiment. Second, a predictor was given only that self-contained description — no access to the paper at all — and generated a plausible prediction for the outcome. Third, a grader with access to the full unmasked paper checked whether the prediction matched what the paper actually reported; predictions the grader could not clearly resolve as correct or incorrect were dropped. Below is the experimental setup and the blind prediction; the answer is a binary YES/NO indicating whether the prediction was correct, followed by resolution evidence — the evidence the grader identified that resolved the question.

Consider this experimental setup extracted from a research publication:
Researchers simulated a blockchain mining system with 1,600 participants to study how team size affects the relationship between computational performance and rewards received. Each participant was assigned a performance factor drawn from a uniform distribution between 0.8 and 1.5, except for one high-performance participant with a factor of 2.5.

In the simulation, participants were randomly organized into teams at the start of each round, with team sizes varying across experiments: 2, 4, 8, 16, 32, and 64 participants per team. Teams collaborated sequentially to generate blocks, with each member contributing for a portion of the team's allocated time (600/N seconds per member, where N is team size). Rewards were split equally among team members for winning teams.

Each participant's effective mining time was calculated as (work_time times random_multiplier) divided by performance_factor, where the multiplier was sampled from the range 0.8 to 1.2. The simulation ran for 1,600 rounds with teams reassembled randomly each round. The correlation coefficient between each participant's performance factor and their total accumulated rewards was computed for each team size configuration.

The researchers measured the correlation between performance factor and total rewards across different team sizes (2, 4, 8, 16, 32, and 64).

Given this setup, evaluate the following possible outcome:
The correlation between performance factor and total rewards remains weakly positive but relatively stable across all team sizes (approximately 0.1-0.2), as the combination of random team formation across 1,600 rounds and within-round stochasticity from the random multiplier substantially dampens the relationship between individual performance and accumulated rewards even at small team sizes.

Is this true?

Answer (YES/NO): NO